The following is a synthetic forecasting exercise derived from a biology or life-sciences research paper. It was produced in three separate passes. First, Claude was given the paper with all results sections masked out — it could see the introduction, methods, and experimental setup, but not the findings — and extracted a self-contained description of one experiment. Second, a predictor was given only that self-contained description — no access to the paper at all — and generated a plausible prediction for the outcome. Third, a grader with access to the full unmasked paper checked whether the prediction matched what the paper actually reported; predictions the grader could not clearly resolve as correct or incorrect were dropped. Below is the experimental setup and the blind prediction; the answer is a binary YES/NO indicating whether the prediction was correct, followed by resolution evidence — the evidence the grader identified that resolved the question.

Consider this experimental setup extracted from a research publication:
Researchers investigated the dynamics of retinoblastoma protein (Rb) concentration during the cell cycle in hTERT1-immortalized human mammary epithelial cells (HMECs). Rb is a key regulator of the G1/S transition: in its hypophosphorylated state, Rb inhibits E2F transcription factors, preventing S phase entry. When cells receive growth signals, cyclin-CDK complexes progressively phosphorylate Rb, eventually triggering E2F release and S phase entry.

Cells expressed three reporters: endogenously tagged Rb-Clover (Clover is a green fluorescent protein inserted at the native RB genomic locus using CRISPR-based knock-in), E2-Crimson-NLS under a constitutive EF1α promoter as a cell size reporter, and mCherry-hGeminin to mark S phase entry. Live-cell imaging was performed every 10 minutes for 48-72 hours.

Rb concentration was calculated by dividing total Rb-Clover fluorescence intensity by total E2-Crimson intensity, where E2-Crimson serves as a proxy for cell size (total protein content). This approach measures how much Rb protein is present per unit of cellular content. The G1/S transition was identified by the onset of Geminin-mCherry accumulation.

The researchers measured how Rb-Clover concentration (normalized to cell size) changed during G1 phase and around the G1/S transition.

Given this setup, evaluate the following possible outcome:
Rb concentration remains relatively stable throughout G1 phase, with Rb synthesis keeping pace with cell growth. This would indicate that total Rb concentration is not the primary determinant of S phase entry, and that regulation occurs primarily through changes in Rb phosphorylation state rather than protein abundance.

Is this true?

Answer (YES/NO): NO